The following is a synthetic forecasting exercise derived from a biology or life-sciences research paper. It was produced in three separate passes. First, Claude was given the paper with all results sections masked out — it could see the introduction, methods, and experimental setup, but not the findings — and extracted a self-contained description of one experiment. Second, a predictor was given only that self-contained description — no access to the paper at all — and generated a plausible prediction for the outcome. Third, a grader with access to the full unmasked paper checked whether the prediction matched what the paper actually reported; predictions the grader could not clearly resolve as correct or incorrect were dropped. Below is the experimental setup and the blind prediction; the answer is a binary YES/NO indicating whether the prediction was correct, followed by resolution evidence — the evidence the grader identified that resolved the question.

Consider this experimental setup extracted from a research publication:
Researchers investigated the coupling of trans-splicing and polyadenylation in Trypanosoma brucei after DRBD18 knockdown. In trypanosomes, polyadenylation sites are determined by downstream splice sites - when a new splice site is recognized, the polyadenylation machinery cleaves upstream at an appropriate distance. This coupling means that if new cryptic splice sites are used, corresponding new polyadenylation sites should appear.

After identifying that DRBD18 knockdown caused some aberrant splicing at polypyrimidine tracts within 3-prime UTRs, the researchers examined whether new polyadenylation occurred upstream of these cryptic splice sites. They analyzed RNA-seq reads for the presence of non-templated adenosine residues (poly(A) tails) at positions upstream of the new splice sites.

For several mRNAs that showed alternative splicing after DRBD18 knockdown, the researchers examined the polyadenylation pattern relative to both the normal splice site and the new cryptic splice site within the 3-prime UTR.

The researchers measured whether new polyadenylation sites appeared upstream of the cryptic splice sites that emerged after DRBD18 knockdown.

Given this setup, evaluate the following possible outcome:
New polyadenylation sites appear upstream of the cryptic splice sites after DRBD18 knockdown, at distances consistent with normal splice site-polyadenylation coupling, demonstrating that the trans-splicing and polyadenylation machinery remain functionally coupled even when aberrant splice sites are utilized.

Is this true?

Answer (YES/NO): YES